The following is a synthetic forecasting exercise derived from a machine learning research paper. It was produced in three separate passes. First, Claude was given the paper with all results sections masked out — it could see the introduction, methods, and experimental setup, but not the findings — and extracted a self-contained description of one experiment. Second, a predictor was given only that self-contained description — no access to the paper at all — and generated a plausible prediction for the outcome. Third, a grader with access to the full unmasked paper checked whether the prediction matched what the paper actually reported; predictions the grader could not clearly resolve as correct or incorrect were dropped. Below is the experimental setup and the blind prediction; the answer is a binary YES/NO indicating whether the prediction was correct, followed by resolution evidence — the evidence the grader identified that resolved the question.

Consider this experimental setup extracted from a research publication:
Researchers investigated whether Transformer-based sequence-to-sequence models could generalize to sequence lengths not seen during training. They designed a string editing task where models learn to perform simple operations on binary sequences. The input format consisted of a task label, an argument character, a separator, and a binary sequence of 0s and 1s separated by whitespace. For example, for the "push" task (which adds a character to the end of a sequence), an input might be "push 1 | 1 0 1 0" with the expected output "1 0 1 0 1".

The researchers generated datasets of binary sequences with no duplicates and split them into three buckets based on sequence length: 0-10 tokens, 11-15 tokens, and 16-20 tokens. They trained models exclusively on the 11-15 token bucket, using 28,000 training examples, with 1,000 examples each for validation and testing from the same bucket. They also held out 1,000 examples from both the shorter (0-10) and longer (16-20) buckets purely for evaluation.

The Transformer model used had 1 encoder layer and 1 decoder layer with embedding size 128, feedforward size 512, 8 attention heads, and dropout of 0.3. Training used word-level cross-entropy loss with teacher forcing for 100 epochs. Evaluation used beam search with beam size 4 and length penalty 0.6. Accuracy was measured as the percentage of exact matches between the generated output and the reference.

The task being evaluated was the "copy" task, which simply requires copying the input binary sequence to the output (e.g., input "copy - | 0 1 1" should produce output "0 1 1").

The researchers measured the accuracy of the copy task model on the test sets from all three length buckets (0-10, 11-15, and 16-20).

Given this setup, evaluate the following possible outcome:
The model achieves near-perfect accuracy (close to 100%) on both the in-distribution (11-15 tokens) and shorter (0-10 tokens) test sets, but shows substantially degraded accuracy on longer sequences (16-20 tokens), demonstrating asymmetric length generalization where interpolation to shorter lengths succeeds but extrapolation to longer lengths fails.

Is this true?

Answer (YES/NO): NO